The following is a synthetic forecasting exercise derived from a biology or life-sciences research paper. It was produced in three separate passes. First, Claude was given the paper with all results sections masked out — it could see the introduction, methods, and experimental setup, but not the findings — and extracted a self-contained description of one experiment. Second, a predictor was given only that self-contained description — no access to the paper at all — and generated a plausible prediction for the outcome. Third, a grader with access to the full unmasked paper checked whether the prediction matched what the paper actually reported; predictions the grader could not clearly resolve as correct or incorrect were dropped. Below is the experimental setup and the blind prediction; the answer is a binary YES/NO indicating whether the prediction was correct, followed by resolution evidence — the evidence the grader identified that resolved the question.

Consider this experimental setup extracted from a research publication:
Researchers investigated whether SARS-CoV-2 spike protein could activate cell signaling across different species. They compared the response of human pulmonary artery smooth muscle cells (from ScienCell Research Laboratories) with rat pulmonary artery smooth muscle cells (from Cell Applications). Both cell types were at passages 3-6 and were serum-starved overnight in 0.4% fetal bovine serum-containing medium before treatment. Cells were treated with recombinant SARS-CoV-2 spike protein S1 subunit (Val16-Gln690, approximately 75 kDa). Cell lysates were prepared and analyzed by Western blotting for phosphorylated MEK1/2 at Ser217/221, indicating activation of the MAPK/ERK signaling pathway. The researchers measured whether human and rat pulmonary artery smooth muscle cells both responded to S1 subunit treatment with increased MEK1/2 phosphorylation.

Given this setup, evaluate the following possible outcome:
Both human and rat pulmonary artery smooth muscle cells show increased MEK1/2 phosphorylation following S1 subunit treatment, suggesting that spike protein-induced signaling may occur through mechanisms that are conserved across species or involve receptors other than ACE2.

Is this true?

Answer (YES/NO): NO